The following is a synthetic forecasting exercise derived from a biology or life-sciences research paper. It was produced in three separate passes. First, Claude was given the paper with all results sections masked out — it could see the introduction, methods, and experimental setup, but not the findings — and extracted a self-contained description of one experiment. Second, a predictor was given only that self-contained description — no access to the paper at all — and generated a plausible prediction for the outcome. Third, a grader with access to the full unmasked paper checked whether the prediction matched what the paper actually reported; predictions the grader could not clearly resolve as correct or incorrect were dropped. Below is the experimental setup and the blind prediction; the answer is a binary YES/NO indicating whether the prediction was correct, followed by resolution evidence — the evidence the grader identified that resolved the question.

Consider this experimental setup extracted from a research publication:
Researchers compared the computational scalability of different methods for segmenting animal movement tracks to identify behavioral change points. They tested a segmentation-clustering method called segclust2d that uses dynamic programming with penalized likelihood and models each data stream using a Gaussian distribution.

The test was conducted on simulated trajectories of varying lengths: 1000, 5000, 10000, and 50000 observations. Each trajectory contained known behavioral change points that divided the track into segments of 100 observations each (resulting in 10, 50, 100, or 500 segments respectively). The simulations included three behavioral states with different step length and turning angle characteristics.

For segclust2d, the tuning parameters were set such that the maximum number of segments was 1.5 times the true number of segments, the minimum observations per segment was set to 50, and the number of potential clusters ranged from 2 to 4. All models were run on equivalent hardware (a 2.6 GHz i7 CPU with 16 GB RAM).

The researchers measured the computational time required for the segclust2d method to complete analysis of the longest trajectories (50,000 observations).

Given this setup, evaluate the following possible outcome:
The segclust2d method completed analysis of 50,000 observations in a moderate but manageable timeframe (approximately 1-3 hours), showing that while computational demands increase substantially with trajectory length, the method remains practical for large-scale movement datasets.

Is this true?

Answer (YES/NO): NO